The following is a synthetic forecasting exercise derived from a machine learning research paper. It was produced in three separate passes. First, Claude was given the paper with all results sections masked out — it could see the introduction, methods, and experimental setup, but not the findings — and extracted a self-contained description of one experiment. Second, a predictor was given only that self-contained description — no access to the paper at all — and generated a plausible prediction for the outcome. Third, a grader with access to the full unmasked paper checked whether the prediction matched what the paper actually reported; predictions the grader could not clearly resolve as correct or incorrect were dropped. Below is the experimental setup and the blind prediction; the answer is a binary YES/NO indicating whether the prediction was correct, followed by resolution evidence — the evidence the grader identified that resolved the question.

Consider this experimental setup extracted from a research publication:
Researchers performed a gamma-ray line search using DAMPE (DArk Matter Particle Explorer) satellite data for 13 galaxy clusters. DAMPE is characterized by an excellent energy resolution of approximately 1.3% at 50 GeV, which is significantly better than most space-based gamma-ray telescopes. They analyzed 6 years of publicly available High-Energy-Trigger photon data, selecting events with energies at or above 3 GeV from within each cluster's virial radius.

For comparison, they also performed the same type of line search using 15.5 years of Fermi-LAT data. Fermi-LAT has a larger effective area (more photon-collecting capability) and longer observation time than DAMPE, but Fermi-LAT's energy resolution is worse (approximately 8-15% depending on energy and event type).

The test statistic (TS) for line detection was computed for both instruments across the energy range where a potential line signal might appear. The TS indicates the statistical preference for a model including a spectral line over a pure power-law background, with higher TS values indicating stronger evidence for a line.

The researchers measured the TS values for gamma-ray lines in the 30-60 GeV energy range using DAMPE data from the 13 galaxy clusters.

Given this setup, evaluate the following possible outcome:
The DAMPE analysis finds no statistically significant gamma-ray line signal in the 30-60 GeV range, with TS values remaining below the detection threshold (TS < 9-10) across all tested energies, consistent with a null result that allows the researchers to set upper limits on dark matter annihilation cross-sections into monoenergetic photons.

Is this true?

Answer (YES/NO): YES